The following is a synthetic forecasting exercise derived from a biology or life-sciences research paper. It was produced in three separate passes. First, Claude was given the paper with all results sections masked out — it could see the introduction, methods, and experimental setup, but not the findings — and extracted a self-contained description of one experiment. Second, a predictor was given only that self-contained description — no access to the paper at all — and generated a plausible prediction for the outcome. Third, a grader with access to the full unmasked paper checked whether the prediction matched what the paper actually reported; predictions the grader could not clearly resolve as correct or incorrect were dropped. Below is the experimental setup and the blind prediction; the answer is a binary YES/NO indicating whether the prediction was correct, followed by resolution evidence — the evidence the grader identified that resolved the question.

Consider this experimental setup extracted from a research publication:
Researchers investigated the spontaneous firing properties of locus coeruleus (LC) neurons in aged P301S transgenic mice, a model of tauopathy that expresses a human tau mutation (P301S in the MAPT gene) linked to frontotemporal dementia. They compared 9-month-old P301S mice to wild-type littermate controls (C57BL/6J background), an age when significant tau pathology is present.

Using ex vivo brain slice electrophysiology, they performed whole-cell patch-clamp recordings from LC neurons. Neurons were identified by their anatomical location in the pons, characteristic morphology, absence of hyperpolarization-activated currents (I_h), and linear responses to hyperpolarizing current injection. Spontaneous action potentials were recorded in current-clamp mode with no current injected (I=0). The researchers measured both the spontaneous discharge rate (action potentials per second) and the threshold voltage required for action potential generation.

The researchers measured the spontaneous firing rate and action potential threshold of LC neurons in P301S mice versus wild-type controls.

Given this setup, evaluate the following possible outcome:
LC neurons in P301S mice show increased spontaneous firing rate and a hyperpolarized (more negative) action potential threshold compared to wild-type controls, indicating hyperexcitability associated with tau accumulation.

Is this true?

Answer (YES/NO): NO